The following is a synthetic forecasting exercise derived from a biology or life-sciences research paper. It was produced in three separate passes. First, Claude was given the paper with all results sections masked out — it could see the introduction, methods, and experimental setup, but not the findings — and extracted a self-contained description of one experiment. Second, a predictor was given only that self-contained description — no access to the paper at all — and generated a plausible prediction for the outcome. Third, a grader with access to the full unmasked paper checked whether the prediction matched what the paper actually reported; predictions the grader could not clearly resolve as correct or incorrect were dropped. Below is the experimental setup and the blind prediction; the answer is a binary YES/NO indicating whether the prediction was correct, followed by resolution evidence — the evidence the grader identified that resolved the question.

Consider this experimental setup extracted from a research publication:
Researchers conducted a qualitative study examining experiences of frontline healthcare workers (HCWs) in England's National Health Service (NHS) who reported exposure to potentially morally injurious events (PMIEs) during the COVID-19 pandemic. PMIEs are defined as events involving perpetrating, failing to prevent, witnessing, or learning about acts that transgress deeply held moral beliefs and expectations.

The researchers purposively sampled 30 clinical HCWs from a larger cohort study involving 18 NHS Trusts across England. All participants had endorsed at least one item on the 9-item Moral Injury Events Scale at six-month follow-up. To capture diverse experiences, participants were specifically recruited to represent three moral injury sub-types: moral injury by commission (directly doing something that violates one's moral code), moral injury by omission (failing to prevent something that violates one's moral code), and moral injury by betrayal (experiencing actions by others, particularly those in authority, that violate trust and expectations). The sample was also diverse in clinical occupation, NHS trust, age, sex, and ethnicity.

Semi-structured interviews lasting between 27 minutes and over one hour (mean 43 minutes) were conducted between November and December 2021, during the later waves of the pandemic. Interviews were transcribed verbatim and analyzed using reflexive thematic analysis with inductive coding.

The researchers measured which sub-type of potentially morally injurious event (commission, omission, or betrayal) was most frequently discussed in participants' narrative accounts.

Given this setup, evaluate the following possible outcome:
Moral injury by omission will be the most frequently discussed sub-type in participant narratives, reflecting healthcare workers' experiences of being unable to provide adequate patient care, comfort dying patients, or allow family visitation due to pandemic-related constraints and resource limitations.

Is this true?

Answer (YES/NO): NO